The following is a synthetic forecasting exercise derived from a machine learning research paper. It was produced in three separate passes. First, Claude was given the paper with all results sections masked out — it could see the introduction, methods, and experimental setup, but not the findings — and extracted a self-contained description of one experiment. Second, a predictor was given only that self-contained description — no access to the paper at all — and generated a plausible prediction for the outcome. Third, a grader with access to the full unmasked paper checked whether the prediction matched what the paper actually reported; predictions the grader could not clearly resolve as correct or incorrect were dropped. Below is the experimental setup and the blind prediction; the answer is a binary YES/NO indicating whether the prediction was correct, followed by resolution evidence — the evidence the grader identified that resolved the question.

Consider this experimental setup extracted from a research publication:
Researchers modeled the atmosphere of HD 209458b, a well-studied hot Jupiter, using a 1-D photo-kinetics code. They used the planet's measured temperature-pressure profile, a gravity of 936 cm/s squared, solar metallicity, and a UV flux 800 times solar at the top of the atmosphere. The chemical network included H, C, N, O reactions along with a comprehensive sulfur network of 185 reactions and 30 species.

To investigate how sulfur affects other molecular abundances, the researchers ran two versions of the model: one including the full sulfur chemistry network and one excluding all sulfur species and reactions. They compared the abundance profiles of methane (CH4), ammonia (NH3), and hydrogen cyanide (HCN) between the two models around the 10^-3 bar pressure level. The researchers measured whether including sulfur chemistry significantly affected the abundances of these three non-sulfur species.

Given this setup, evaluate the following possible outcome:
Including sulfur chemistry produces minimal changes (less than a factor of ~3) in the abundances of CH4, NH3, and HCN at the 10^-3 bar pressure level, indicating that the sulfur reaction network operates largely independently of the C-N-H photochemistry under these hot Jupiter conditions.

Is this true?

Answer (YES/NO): NO